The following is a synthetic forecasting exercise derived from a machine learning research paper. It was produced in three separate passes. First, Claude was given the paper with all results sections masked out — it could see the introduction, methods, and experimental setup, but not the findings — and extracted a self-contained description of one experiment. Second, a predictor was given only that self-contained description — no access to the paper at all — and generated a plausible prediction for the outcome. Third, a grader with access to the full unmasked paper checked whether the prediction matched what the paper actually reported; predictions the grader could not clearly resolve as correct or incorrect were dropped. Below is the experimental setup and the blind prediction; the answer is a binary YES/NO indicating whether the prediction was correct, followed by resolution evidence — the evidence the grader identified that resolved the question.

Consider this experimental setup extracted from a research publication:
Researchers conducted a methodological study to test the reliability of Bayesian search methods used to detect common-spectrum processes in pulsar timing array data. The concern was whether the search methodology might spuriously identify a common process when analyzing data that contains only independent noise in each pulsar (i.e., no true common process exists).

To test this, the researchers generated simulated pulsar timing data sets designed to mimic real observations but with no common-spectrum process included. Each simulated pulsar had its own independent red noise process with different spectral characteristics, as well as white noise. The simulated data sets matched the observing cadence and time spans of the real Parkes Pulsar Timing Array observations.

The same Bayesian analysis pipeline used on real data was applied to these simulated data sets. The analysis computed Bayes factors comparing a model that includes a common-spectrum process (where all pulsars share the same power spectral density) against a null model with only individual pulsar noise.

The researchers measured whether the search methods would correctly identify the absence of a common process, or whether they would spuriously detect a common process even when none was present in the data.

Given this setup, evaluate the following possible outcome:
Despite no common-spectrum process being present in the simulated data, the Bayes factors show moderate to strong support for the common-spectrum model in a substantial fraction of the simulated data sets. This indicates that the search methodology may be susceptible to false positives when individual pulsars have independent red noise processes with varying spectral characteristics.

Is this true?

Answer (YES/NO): YES